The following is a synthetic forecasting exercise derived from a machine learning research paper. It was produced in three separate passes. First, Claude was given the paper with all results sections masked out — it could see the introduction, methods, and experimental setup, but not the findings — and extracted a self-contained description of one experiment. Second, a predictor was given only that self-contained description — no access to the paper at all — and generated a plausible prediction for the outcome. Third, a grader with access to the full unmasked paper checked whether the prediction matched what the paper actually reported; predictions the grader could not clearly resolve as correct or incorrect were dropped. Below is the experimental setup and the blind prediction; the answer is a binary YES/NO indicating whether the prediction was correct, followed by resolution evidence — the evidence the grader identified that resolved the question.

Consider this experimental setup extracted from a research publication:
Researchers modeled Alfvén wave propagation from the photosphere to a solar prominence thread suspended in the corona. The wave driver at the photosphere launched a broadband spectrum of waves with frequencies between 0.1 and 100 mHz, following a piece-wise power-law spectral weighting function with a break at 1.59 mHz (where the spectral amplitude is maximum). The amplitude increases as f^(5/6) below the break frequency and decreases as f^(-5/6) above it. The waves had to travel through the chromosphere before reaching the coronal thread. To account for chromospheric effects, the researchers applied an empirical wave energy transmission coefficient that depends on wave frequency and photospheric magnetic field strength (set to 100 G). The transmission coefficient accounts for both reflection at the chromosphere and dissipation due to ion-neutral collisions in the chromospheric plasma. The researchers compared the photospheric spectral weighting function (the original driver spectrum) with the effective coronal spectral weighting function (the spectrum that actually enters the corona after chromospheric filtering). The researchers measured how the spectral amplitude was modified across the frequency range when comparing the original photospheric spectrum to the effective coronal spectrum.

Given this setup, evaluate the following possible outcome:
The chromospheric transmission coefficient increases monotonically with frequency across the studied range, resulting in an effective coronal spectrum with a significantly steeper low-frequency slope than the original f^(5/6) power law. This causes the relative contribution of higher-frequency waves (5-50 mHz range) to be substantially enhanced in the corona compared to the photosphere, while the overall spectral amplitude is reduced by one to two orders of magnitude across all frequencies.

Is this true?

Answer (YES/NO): NO